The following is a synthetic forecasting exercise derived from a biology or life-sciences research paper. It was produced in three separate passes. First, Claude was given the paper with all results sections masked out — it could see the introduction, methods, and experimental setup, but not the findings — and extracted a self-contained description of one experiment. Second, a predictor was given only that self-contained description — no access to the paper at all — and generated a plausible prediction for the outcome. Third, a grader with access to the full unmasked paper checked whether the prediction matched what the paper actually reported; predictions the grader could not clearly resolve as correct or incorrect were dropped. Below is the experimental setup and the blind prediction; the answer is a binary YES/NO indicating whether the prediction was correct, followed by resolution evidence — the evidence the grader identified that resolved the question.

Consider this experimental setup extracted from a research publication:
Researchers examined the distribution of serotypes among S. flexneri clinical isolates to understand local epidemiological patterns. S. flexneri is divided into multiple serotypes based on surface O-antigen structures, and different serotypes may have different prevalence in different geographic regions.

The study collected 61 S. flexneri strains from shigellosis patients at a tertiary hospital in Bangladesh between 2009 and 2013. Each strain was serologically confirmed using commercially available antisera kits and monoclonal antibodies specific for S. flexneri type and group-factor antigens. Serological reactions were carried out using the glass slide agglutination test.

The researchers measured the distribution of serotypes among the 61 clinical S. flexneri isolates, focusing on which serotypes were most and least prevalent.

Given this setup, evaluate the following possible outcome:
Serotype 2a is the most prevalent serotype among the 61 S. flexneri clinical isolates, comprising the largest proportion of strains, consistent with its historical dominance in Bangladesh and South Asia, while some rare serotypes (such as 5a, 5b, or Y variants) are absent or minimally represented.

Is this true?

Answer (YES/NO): YES